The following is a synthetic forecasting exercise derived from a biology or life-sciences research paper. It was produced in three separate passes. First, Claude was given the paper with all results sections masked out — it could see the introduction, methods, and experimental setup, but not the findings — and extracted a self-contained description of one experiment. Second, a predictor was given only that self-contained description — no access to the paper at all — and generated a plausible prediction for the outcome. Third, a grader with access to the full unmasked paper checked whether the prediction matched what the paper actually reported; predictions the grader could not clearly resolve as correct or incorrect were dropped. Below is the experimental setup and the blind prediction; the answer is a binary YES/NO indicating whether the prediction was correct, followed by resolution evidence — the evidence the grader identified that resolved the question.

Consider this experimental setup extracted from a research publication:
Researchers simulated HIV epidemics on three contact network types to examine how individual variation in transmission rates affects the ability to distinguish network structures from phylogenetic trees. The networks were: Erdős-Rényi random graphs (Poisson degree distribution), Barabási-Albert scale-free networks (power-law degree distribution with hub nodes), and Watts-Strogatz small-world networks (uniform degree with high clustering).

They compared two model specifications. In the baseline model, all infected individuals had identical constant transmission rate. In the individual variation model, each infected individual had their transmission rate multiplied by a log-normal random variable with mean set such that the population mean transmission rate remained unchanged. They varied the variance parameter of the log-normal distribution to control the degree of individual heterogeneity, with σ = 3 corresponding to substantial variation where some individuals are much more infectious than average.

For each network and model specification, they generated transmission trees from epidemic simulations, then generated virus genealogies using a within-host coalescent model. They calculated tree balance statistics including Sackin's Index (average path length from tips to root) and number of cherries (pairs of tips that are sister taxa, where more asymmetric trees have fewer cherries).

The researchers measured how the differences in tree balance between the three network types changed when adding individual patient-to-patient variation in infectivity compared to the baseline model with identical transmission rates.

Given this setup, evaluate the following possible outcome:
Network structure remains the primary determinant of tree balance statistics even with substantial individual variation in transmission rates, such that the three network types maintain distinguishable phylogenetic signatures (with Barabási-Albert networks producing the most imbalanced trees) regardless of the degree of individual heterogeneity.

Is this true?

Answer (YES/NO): NO